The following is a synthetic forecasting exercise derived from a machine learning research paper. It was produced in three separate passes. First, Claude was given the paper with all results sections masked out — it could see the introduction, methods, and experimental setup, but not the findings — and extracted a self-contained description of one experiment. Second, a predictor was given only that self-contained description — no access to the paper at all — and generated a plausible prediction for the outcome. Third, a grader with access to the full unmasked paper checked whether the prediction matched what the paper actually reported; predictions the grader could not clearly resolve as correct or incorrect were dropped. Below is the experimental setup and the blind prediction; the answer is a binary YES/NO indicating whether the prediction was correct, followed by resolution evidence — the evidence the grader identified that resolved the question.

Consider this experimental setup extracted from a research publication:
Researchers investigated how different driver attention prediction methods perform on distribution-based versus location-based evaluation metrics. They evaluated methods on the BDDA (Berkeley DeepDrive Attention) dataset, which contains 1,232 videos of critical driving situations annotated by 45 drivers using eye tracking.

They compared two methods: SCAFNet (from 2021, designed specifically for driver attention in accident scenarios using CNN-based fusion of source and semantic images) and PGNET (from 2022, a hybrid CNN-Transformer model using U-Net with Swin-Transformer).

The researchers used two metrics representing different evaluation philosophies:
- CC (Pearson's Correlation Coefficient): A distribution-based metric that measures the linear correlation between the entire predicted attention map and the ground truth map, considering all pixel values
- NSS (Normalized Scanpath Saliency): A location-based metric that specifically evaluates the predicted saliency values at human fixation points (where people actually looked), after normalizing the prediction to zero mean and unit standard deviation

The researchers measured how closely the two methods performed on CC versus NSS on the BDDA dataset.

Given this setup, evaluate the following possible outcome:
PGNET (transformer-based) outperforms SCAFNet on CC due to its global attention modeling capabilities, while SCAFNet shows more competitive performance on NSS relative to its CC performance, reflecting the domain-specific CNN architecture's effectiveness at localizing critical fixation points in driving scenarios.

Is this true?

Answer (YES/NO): NO